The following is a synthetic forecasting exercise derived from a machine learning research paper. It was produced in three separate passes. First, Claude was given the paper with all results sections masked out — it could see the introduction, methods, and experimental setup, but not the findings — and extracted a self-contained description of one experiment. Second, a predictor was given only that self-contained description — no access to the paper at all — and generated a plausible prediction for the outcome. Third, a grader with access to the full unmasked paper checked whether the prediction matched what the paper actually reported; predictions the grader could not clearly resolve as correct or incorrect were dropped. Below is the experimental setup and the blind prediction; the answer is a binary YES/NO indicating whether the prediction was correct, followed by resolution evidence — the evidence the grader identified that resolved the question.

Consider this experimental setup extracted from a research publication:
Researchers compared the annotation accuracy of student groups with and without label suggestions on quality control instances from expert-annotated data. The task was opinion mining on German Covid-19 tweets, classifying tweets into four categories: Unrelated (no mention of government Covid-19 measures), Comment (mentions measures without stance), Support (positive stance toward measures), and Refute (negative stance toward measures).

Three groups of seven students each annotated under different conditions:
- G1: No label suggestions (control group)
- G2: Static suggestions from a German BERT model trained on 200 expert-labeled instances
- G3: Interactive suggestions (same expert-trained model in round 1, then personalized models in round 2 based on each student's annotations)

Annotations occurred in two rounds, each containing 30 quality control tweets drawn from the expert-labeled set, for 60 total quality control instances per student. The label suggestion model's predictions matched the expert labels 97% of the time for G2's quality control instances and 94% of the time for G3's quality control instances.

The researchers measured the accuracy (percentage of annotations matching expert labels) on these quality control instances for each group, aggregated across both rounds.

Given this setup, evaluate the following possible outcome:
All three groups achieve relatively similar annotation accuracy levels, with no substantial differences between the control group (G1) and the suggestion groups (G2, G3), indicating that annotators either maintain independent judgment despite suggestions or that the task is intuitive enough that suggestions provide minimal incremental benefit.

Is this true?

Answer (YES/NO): NO